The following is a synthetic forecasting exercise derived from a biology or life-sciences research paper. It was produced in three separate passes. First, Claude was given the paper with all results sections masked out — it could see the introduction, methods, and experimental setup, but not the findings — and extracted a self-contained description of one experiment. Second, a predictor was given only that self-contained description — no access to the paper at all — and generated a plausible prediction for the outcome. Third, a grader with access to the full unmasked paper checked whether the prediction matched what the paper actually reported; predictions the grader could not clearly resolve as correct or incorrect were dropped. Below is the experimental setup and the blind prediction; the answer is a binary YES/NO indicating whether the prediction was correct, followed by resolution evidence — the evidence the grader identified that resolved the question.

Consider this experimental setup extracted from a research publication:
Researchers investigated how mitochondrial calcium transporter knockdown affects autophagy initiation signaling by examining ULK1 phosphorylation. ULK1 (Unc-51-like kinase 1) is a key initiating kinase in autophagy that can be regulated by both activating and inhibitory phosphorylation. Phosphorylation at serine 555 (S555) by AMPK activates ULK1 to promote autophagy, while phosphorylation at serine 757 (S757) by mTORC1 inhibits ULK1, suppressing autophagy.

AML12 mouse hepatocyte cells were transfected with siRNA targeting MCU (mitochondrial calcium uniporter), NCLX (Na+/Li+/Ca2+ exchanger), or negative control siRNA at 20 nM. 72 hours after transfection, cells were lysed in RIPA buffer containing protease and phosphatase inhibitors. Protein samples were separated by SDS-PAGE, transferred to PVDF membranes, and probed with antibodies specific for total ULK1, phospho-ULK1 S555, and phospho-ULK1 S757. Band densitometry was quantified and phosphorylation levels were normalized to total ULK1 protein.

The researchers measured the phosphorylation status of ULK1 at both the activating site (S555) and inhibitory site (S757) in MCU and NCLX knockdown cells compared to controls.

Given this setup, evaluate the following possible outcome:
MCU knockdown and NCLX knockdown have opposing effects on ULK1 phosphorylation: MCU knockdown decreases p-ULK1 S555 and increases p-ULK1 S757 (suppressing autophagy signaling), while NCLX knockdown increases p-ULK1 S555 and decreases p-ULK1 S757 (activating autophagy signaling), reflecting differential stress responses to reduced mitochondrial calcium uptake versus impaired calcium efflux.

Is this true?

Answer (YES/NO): NO